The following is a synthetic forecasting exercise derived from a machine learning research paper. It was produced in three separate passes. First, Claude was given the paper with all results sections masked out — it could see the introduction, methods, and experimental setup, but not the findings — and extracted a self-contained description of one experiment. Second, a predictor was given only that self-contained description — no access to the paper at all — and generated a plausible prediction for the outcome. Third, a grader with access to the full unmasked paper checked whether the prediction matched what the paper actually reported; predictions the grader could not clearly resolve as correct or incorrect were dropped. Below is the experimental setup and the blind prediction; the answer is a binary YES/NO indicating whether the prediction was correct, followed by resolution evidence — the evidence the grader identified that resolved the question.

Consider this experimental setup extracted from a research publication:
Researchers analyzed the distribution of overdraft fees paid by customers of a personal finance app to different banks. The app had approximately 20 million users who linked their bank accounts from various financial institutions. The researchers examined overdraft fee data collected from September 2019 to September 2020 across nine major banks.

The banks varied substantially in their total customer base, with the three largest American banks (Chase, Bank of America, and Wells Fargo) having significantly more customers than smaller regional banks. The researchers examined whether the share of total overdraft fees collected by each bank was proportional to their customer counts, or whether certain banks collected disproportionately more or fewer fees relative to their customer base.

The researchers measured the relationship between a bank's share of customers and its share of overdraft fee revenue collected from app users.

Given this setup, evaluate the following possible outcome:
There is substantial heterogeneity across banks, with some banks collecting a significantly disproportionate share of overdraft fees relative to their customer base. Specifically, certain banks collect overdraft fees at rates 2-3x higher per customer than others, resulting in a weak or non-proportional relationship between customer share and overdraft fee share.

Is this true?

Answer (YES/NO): NO